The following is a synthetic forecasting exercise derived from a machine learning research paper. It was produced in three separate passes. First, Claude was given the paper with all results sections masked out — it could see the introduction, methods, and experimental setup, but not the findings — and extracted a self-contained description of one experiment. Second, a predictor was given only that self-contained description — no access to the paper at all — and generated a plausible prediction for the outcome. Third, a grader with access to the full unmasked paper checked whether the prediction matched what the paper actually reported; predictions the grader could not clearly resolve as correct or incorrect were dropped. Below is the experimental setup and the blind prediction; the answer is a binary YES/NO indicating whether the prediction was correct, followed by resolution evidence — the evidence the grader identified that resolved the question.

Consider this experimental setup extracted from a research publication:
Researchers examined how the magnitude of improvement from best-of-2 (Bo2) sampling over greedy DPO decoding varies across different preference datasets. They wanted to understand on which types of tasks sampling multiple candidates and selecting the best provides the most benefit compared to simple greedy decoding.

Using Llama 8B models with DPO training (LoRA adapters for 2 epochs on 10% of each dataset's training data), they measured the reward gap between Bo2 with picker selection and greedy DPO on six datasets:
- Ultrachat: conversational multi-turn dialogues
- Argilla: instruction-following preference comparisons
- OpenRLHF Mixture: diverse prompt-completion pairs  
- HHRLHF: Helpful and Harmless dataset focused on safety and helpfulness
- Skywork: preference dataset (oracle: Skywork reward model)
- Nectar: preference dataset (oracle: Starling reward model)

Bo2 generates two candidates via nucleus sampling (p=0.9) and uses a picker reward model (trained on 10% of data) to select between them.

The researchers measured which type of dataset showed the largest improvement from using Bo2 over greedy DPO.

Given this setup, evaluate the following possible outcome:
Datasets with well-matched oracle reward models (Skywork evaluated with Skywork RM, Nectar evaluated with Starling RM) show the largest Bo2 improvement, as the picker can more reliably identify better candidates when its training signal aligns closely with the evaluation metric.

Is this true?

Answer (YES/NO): NO